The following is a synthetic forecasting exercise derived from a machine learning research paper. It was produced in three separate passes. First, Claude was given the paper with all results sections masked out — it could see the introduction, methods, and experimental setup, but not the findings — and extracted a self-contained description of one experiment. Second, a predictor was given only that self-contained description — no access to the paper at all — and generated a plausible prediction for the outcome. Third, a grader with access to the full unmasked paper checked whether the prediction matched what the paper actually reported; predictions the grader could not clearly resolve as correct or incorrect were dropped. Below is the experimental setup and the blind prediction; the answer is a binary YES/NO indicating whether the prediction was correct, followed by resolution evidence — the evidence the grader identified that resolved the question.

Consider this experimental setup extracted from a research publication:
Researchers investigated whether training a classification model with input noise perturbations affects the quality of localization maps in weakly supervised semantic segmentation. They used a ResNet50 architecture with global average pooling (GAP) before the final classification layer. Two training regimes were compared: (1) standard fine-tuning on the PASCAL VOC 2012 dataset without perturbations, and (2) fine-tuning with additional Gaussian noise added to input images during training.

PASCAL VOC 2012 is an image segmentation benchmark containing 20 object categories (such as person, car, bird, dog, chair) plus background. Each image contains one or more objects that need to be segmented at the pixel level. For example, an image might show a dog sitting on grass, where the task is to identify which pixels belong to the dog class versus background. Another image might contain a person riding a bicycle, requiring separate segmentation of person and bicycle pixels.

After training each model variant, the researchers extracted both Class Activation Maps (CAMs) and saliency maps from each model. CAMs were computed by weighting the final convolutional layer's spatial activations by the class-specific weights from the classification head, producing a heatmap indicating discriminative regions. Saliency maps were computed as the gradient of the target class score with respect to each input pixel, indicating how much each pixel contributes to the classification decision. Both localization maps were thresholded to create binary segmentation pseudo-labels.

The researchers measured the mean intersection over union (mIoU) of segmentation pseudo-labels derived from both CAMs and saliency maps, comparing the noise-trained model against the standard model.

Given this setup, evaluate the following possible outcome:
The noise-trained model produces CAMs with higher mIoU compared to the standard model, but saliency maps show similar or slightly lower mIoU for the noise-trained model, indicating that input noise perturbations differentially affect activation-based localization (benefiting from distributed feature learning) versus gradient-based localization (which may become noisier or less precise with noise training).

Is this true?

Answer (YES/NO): NO